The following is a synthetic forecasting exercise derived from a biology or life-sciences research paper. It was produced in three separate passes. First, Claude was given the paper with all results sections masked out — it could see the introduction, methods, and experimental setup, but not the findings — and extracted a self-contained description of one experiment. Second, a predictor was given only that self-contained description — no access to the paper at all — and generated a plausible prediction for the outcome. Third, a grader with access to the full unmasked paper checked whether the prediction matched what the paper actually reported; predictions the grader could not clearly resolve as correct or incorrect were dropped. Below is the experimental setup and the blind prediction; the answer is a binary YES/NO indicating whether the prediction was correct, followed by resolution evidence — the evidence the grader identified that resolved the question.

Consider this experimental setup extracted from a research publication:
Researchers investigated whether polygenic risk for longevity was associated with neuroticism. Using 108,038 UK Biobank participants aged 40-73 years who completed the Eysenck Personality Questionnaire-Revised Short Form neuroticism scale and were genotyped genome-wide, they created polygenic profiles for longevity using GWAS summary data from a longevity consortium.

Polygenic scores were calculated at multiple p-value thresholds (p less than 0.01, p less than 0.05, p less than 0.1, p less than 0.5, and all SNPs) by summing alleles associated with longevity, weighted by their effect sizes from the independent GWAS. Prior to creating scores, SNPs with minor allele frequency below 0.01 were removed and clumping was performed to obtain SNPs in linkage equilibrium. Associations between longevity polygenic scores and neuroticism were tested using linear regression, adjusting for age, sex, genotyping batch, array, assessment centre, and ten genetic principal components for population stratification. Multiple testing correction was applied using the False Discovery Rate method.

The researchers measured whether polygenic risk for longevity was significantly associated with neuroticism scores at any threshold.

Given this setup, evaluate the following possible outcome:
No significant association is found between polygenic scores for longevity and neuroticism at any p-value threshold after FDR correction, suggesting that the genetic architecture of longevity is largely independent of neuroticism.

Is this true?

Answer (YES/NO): YES